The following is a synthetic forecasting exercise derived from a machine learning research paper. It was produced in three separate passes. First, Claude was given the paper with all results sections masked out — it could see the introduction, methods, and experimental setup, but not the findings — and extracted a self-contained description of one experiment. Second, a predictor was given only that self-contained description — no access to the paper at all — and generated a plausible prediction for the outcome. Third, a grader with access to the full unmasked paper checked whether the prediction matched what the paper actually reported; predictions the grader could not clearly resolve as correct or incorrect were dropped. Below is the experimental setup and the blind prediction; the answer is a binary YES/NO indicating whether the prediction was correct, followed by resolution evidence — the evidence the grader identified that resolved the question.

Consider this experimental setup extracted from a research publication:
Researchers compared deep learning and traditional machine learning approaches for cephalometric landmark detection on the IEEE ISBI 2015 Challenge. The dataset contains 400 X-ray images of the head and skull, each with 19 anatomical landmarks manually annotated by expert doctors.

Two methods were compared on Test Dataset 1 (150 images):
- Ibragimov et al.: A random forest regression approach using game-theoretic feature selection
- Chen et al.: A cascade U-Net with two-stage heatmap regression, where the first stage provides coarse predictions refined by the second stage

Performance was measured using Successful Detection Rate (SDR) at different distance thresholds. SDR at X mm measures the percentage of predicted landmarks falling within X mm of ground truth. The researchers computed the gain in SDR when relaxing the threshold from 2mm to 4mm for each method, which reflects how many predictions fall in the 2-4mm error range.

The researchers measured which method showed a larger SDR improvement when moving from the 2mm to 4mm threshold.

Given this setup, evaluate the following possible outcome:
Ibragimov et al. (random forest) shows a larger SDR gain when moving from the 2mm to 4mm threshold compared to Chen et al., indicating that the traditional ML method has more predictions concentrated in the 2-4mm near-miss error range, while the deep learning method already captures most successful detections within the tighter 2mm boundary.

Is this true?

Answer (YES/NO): YES